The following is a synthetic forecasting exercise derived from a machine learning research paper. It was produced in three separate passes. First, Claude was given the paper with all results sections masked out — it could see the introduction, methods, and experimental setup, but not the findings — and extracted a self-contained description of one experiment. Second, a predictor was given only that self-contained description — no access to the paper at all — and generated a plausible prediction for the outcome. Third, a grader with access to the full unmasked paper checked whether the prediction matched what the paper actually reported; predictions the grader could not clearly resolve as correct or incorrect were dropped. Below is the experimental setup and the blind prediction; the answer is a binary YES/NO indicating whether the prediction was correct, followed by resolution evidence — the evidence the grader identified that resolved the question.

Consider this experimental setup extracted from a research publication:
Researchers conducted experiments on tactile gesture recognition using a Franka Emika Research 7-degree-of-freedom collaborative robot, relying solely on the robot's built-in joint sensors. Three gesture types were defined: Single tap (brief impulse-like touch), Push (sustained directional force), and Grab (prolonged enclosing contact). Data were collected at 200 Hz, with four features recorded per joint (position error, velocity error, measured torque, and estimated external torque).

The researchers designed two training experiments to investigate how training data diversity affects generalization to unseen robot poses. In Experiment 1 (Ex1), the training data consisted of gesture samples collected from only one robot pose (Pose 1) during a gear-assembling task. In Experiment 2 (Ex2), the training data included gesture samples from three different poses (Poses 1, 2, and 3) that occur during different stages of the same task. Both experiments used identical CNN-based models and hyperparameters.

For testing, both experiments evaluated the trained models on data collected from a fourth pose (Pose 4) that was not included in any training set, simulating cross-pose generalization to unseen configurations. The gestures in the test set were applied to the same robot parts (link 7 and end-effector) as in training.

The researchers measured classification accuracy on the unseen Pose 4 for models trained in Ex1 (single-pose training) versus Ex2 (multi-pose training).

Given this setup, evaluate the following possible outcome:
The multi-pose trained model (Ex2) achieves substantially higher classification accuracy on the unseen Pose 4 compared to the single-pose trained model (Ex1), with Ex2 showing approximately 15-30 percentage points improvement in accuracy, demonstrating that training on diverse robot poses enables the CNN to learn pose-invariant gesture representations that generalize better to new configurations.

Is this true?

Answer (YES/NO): NO